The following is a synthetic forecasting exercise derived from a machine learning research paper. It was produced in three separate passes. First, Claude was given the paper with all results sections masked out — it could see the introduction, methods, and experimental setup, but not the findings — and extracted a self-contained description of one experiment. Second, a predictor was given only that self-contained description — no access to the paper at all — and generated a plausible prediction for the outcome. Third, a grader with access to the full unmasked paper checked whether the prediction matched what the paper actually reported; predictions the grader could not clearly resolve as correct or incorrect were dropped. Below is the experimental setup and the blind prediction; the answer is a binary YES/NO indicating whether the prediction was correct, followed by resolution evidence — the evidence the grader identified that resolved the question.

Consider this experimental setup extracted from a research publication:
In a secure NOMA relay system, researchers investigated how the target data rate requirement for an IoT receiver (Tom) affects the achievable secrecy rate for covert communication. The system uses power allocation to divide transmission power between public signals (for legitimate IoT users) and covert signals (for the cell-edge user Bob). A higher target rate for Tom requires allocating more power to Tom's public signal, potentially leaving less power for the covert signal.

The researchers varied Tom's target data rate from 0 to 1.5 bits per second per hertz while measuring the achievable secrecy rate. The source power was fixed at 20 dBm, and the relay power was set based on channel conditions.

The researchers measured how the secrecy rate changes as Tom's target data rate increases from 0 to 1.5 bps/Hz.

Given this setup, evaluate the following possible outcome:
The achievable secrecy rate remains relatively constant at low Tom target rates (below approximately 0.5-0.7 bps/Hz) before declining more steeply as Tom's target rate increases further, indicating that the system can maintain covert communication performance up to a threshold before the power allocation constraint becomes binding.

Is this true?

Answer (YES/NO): NO